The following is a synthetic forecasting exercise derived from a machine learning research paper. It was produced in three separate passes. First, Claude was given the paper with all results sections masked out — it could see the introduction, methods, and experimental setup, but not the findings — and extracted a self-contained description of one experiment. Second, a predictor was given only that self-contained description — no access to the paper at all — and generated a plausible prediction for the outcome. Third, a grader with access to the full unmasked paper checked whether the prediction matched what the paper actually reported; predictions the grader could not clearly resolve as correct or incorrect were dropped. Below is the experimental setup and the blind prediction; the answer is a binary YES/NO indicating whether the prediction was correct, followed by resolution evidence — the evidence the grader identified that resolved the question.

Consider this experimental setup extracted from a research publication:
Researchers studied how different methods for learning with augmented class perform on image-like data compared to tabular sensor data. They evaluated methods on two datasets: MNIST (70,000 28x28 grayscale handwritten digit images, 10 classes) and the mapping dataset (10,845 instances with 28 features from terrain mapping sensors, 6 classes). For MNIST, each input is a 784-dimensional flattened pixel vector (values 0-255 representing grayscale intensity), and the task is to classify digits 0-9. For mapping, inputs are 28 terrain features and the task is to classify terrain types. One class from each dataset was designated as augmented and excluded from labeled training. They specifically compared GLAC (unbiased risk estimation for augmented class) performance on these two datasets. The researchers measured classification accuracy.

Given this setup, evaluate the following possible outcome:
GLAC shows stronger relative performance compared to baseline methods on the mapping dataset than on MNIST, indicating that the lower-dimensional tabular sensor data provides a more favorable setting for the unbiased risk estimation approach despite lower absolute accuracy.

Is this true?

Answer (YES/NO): NO